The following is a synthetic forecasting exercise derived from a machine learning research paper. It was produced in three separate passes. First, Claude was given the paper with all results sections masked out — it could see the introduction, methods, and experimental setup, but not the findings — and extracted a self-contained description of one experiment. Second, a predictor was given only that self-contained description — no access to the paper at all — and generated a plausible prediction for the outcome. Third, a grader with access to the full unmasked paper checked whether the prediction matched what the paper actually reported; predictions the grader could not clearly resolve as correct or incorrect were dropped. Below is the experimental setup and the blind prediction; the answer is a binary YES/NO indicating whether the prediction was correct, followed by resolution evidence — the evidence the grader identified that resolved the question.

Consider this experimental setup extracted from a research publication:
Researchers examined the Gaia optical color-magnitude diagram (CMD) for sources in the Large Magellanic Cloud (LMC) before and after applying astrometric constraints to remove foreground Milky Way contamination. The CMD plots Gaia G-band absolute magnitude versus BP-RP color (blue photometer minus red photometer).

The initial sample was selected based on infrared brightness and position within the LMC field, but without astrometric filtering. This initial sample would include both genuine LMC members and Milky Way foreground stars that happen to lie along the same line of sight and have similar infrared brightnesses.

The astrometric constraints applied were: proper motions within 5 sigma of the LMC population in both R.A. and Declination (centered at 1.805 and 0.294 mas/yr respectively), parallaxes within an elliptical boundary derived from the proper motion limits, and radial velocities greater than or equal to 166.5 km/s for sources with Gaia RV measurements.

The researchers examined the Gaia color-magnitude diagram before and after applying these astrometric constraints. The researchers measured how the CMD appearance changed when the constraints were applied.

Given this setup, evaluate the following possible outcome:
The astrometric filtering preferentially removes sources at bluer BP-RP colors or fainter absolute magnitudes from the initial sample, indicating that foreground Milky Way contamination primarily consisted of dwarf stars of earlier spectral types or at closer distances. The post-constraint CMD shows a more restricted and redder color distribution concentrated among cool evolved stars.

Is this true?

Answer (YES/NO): NO